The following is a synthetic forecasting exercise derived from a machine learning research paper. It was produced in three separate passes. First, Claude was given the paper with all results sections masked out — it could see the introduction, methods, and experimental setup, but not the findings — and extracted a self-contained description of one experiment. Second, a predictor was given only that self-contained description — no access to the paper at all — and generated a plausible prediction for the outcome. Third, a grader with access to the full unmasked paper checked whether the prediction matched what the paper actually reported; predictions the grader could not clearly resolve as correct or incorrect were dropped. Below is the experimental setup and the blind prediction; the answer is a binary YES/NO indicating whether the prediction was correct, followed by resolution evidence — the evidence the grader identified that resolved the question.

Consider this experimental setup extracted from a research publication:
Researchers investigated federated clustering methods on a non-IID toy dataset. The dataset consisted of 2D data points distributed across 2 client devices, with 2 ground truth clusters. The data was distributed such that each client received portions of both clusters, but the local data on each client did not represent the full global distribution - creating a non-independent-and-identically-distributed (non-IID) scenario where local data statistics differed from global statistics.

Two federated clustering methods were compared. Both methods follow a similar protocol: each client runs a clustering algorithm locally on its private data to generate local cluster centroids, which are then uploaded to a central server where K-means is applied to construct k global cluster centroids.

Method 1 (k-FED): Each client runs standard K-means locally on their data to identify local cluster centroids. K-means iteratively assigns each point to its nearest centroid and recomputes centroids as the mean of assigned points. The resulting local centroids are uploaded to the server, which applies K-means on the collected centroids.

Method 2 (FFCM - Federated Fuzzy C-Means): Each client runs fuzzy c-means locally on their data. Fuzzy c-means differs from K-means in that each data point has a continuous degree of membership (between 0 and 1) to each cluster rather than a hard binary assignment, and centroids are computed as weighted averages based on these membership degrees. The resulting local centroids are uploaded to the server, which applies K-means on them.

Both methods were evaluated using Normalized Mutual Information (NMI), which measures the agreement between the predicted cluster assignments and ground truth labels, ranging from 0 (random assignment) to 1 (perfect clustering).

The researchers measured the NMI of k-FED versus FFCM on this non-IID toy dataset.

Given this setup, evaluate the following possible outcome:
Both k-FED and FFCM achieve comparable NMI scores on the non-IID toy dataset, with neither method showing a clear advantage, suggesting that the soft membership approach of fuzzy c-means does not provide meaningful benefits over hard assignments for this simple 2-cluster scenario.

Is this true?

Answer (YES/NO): NO